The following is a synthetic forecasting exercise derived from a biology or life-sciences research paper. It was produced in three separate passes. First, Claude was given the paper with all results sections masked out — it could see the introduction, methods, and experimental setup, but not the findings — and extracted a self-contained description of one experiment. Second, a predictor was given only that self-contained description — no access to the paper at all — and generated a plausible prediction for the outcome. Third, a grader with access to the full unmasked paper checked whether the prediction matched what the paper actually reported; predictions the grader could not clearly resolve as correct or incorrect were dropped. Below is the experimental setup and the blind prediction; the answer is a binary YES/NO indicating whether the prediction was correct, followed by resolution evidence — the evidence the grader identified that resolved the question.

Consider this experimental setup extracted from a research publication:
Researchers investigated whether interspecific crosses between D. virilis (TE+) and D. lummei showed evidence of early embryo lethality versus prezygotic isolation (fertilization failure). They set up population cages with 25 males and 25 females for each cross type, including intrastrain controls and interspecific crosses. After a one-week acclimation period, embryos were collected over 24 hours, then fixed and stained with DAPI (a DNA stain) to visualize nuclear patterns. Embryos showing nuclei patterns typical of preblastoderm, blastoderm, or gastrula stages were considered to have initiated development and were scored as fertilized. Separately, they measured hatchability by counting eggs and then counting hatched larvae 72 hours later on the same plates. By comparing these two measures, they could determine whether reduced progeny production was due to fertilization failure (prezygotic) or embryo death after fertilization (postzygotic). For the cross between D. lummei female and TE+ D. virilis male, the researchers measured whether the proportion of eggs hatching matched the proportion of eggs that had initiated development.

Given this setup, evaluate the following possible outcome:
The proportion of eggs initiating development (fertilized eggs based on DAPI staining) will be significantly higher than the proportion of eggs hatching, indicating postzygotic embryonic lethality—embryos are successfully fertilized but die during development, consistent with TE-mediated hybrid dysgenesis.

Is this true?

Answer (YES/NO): YES